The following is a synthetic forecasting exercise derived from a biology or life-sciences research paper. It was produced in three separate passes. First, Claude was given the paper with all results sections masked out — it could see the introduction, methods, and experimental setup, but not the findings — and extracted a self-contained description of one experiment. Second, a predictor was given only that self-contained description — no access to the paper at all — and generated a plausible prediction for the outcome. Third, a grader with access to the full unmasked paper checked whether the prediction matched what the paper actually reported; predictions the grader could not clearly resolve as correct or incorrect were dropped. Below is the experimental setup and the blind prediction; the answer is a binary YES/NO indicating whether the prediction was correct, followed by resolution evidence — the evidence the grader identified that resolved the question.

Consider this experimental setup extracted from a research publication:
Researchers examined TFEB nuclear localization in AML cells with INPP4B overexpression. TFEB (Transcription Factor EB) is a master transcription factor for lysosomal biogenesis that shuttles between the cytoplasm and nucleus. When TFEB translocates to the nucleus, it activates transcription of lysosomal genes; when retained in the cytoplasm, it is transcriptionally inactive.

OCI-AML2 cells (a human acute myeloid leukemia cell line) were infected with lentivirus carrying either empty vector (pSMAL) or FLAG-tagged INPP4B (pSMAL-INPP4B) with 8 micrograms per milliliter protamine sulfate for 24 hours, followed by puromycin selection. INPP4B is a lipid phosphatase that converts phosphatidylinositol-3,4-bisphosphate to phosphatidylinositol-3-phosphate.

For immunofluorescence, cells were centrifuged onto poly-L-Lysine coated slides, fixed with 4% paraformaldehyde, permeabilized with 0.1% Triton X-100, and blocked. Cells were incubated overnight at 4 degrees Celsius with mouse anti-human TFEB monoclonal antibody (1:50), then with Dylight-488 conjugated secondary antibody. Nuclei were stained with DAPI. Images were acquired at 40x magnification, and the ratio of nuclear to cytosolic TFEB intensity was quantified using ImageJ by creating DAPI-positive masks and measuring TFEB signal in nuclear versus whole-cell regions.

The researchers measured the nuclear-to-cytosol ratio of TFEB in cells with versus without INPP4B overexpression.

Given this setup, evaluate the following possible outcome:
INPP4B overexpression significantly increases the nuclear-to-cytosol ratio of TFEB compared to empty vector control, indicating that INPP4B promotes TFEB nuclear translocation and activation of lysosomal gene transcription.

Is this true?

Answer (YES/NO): NO